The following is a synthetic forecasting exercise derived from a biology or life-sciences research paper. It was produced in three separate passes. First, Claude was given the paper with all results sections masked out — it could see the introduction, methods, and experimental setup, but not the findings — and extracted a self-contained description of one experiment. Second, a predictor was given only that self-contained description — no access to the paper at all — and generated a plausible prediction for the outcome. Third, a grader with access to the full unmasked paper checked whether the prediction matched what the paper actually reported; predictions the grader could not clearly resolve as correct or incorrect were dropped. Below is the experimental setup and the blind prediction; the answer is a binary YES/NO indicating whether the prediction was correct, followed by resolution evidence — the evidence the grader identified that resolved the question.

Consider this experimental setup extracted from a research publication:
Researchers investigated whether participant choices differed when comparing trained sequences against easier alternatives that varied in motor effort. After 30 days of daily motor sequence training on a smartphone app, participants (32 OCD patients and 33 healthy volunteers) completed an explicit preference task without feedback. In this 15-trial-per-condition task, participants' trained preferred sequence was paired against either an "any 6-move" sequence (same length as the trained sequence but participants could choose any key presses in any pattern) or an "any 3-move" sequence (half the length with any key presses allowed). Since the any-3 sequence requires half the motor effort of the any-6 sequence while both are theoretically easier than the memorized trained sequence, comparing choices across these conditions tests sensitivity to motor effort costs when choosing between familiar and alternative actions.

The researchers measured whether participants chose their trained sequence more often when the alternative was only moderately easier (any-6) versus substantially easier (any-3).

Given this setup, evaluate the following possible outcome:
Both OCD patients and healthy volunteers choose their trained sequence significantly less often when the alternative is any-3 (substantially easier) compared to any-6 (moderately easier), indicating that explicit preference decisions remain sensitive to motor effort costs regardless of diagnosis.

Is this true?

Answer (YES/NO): YES